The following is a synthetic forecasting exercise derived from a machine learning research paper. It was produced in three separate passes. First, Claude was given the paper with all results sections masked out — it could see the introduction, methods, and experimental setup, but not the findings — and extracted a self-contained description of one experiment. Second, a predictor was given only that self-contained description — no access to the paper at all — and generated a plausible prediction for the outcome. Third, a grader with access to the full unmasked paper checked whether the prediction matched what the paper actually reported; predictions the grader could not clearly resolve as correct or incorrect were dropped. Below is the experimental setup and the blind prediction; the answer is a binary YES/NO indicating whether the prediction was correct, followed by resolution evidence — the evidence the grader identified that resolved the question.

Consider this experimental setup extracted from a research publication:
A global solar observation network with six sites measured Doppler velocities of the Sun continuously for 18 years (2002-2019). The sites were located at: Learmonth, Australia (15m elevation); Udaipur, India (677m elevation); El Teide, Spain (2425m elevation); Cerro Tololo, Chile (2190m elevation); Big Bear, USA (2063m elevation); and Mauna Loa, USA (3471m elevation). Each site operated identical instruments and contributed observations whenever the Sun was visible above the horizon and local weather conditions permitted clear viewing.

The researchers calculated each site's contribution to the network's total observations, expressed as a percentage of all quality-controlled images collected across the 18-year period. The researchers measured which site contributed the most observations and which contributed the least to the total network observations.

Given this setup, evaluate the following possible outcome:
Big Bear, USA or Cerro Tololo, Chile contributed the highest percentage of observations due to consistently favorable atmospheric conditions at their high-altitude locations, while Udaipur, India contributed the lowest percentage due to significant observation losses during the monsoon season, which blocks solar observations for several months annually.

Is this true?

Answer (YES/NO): YES